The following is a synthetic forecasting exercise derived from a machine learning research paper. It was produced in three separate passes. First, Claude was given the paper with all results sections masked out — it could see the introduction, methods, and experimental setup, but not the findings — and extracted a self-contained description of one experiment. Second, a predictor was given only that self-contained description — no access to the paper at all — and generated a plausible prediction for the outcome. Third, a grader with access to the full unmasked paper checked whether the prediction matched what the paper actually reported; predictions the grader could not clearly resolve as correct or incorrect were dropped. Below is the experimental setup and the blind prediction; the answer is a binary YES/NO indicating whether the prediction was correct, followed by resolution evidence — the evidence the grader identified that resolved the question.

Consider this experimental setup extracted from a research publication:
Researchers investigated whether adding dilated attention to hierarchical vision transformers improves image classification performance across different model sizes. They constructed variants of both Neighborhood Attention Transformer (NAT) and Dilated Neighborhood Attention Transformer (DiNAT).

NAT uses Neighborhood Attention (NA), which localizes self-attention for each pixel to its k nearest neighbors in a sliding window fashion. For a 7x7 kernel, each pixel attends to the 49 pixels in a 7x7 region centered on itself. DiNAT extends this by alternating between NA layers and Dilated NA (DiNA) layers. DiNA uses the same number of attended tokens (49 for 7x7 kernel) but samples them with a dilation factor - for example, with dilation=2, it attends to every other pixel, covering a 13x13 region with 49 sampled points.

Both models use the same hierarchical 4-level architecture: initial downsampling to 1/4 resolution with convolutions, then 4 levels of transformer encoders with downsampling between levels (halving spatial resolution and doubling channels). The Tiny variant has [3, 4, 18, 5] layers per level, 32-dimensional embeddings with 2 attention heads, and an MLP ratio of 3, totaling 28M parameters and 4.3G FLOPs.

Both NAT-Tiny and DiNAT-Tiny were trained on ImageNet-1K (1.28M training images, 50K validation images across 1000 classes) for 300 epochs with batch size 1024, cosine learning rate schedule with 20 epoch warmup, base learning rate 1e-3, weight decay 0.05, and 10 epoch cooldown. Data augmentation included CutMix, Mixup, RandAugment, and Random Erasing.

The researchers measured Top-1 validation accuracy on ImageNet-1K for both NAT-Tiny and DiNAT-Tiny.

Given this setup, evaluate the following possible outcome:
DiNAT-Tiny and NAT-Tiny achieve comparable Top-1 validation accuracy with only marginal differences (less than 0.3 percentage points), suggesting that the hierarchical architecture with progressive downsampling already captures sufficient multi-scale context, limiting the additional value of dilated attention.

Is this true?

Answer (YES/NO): NO